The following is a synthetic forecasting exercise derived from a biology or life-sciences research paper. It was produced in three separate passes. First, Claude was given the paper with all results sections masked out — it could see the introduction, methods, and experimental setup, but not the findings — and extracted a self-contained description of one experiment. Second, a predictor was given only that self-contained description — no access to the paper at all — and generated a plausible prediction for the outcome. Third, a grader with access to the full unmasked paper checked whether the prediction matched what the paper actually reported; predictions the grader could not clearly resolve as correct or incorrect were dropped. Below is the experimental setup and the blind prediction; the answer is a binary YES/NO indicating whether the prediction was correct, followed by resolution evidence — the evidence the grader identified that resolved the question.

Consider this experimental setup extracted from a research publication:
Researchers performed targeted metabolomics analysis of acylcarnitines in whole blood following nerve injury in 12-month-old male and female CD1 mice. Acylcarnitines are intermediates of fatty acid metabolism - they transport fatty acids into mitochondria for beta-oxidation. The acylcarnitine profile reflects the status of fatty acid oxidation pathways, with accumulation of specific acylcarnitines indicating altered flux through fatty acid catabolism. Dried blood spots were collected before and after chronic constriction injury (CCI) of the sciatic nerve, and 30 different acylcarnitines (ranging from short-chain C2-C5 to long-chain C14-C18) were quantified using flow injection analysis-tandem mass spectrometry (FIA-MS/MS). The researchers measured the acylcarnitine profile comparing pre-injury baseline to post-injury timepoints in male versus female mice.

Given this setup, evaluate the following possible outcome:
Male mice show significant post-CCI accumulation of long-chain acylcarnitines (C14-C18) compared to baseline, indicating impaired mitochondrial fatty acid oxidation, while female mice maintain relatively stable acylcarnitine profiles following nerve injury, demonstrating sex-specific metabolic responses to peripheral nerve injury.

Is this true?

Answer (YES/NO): NO